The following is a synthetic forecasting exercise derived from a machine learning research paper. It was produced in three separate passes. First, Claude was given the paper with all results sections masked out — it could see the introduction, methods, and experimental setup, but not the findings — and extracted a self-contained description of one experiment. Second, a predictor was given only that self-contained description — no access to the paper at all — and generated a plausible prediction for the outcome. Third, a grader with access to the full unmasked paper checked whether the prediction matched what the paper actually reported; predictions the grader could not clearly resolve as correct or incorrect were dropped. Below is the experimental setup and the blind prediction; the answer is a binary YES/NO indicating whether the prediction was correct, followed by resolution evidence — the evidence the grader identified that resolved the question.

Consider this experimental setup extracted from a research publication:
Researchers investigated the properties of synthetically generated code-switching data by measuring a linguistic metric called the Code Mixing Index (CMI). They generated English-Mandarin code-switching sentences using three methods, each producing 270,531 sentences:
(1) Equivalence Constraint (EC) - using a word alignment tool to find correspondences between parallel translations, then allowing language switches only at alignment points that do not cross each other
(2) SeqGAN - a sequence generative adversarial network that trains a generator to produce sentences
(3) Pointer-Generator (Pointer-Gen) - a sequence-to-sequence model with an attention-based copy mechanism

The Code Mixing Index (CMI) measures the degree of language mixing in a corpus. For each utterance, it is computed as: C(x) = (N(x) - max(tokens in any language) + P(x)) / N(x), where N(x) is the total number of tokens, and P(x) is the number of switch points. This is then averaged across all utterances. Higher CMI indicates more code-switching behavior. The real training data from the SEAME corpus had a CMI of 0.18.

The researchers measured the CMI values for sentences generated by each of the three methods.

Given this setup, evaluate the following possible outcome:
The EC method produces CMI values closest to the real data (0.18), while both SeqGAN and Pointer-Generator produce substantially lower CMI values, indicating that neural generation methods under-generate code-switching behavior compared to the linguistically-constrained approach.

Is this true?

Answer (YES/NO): NO